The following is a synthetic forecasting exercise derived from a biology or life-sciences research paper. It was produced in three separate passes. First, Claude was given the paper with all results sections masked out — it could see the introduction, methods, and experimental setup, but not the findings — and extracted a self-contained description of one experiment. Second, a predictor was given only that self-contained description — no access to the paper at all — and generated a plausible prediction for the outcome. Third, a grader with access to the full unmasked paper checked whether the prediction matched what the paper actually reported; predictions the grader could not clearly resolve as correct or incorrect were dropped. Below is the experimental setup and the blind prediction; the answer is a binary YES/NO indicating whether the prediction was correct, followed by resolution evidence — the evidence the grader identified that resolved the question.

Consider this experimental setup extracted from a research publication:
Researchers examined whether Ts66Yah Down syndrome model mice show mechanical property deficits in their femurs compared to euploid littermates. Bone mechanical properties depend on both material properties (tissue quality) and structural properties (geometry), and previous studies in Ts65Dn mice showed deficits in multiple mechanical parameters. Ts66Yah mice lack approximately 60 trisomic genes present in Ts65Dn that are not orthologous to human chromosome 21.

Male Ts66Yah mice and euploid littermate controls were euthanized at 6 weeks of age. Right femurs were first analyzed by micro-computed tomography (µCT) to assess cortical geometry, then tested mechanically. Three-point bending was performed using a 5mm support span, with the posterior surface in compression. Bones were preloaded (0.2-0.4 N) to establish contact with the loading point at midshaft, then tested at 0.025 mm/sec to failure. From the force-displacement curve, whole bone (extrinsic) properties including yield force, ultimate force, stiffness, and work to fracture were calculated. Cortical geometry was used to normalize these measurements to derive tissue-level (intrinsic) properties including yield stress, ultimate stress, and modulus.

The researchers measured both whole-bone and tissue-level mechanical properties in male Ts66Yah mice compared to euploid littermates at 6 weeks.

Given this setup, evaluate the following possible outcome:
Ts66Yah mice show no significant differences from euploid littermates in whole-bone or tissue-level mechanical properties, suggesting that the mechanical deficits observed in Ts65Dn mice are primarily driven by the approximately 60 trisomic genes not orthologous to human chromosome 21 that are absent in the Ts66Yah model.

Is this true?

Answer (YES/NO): NO